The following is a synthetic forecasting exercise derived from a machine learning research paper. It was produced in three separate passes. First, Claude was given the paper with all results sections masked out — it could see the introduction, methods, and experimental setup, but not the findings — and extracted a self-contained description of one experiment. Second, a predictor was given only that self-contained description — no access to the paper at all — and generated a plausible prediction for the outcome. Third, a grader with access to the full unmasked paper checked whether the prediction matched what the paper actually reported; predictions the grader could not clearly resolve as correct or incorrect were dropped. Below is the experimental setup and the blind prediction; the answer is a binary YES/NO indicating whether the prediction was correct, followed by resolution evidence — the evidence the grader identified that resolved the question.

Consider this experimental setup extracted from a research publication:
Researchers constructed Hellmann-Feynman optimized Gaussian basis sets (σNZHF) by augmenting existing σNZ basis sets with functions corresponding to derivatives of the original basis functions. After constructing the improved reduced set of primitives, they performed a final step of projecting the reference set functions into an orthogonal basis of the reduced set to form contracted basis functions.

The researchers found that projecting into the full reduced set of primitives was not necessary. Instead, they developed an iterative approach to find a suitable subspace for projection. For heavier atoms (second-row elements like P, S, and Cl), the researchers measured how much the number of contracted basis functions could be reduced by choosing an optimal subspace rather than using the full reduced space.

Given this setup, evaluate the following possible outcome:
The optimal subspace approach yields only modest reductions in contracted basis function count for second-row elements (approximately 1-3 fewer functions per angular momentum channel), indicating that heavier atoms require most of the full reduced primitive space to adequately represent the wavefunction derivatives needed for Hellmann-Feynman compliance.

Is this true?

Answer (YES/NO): NO